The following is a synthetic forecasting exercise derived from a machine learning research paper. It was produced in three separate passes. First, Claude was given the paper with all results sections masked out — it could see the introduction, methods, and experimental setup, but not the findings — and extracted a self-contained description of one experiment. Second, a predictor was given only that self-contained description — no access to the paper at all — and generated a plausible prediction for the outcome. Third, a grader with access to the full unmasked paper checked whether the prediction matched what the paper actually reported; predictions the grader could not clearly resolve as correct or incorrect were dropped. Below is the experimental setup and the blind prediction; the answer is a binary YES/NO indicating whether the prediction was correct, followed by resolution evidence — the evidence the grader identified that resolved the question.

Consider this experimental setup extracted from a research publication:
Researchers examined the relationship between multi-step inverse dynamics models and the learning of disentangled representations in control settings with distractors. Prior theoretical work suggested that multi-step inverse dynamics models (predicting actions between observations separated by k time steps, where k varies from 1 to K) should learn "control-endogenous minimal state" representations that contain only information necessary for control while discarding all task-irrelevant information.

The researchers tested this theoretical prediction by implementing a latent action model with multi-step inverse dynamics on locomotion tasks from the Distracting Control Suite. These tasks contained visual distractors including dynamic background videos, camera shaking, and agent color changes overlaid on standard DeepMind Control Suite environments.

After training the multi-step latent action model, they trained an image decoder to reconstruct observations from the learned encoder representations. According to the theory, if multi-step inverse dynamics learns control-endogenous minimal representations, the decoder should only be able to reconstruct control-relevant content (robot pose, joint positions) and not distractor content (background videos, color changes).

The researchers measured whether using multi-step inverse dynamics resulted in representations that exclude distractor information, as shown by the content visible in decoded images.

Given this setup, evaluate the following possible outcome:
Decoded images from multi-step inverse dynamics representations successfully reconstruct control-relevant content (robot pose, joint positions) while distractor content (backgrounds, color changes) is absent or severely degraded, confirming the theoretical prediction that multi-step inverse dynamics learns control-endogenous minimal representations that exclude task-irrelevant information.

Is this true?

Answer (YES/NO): NO